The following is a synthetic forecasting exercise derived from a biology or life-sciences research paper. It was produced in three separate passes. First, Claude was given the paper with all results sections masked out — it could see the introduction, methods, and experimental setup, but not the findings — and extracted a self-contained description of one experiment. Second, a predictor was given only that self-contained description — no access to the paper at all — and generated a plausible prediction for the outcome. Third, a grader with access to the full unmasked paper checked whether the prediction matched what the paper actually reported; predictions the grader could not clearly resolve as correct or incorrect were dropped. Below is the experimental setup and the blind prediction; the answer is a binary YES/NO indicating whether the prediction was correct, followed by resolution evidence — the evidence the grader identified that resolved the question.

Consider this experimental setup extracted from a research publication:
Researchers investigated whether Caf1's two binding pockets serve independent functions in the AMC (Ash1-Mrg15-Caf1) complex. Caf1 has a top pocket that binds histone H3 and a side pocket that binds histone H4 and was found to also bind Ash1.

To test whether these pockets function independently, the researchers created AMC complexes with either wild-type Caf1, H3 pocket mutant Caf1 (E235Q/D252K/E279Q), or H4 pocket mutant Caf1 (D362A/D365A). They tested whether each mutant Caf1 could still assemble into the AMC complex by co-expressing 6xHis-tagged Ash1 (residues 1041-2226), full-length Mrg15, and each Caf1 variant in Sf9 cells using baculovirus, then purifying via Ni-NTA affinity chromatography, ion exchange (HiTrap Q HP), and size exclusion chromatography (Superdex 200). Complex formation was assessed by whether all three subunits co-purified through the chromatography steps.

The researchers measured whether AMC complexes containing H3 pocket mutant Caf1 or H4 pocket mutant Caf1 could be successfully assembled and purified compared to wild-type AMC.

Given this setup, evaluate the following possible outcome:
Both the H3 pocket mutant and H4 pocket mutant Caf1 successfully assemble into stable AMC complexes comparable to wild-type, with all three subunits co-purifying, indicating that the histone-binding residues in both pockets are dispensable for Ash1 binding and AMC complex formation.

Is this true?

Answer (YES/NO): NO